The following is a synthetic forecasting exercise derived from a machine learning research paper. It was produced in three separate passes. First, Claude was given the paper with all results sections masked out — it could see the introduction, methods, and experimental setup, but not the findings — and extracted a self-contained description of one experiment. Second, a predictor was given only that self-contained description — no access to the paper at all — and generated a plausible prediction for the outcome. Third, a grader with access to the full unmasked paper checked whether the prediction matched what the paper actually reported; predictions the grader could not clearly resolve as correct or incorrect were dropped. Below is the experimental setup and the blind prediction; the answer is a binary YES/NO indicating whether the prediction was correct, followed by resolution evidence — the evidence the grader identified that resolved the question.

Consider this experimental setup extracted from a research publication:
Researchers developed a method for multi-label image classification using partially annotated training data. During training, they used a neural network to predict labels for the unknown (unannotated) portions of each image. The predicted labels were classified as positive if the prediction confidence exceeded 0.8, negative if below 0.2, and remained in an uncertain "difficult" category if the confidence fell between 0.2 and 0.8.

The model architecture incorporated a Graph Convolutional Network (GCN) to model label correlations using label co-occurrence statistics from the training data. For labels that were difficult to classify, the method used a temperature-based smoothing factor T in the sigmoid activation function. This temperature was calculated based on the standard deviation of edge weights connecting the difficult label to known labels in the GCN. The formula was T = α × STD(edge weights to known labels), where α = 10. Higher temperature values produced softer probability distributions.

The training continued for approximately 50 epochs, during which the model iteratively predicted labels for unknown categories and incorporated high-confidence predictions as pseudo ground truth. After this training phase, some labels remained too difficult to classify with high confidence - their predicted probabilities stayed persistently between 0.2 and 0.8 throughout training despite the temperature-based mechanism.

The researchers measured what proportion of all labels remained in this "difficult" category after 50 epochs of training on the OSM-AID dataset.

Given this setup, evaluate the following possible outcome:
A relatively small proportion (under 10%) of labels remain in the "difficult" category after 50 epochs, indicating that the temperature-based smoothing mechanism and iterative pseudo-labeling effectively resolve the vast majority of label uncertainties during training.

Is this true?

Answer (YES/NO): YES